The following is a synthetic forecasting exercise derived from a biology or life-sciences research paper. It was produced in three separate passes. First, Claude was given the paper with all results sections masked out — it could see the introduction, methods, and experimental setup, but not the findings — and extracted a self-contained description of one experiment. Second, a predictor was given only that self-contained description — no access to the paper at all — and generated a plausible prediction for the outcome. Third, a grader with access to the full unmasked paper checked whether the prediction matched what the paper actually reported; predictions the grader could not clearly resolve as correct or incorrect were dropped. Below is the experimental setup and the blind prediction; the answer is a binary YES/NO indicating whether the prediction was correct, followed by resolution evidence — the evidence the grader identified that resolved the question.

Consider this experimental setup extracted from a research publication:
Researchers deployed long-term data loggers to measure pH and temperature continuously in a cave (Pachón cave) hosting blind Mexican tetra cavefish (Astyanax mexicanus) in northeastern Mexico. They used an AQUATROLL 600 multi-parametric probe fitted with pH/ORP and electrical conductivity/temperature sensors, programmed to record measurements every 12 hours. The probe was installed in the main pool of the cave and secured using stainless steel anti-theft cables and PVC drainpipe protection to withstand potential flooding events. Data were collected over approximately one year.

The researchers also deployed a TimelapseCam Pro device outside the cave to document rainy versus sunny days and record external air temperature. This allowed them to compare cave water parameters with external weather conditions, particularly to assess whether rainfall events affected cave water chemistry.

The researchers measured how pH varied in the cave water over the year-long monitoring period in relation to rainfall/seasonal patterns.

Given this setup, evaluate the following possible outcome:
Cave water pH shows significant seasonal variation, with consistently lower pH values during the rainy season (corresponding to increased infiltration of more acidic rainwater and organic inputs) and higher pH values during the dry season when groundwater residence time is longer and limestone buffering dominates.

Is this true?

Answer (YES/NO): NO